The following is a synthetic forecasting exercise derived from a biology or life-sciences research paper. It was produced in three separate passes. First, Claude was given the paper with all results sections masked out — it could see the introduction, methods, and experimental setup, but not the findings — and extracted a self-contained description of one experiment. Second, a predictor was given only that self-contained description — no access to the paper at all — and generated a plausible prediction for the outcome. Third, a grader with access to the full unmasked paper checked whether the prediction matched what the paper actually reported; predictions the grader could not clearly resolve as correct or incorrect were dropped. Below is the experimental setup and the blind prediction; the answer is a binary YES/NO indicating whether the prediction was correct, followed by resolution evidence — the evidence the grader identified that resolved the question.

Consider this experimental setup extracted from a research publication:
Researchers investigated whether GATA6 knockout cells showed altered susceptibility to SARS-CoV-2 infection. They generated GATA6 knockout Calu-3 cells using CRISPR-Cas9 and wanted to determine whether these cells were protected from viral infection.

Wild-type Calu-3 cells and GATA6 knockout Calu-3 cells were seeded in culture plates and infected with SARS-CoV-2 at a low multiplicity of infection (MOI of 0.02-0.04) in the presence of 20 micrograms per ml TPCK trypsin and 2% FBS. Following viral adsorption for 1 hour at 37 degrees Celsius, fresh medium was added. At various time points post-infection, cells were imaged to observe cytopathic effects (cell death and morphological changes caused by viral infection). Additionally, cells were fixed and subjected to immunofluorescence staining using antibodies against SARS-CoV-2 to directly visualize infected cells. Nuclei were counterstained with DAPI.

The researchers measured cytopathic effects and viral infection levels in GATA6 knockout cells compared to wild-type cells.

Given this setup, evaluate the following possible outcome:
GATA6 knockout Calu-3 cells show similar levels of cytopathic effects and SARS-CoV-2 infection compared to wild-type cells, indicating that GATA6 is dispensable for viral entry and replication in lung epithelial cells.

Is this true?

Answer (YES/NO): NO